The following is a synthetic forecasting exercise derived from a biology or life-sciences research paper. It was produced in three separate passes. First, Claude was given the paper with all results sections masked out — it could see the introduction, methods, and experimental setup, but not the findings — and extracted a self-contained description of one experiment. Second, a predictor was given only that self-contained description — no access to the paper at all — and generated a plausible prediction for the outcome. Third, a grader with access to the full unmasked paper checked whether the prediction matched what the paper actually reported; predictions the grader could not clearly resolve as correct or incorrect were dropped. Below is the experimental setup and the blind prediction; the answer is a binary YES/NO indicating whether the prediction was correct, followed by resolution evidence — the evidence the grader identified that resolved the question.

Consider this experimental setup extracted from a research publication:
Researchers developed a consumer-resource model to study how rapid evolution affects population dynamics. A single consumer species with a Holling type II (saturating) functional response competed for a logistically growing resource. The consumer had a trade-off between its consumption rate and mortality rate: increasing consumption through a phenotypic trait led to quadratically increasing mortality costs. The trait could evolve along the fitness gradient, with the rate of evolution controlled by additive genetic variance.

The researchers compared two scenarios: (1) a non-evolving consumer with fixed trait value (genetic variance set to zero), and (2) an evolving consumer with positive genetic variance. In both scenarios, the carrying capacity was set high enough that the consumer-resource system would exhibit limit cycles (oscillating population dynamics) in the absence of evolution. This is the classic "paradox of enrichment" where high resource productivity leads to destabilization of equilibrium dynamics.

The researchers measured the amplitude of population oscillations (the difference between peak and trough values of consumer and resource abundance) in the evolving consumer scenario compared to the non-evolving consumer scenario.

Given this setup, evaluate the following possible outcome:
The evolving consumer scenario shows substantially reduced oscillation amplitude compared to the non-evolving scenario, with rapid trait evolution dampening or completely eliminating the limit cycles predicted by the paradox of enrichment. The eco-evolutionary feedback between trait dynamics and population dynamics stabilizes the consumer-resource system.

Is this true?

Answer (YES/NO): YES